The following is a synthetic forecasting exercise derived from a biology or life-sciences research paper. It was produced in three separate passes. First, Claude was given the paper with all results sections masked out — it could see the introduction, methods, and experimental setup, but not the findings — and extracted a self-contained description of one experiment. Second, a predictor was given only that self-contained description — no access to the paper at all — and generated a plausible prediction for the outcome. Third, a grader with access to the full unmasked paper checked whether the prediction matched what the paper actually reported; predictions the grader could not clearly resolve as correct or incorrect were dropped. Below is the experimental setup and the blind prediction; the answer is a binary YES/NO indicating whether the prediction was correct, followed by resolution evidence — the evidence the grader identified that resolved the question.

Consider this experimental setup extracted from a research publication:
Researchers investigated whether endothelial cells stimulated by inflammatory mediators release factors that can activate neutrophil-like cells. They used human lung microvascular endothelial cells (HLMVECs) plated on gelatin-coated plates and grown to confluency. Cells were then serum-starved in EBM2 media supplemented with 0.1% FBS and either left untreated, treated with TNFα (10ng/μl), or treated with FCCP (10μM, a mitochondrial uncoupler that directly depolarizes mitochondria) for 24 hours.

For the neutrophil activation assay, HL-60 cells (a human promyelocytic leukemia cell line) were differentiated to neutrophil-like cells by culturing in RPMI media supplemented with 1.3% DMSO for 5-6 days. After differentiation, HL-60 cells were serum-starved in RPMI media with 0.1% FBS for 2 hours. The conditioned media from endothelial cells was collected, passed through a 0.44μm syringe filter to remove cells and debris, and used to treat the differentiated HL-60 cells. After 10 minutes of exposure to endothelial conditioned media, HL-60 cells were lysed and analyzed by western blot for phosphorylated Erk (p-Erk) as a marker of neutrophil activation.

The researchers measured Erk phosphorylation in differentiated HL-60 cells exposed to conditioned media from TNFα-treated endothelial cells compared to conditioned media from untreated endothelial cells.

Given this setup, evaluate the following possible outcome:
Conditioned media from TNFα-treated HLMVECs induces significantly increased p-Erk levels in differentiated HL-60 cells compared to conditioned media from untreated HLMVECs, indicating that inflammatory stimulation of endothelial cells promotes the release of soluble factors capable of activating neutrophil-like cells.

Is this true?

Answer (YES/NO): YES